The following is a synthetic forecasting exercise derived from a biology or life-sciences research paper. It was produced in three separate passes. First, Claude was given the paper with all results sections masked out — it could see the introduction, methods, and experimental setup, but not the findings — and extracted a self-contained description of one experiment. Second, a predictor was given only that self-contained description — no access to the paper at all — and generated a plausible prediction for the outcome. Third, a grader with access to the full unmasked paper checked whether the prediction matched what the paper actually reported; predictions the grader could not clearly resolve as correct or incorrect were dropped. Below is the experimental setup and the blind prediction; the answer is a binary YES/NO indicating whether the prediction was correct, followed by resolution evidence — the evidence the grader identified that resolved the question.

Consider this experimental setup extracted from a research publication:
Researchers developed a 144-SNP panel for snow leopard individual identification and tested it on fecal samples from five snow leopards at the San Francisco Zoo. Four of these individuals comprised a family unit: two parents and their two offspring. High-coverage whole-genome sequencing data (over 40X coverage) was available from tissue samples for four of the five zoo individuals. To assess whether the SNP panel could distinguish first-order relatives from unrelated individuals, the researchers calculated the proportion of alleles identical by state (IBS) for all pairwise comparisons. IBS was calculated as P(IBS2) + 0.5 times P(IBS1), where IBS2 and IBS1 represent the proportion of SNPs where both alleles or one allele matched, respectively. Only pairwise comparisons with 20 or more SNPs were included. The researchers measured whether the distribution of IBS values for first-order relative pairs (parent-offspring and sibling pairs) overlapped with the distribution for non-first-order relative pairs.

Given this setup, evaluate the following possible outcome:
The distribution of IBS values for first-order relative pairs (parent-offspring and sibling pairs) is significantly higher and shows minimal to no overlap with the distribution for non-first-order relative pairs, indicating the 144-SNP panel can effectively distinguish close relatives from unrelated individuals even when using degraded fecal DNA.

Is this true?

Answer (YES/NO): YES